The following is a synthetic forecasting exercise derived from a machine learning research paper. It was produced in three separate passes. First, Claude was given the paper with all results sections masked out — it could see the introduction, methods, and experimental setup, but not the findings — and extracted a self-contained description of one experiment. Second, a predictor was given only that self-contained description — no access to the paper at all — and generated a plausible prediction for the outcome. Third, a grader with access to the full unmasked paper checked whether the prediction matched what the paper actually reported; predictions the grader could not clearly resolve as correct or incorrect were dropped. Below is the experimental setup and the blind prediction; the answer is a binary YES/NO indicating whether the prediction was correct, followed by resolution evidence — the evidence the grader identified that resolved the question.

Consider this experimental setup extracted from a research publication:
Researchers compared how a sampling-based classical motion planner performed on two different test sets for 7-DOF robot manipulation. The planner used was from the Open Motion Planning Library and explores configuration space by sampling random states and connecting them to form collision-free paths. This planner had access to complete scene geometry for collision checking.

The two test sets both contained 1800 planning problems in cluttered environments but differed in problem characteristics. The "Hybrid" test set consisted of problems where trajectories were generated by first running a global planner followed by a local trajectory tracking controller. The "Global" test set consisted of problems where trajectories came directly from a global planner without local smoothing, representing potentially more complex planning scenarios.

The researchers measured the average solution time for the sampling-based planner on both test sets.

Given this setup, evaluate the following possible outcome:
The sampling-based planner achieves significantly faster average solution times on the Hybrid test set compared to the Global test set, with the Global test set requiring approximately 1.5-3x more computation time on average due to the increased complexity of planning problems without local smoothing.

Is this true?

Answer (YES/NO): YES